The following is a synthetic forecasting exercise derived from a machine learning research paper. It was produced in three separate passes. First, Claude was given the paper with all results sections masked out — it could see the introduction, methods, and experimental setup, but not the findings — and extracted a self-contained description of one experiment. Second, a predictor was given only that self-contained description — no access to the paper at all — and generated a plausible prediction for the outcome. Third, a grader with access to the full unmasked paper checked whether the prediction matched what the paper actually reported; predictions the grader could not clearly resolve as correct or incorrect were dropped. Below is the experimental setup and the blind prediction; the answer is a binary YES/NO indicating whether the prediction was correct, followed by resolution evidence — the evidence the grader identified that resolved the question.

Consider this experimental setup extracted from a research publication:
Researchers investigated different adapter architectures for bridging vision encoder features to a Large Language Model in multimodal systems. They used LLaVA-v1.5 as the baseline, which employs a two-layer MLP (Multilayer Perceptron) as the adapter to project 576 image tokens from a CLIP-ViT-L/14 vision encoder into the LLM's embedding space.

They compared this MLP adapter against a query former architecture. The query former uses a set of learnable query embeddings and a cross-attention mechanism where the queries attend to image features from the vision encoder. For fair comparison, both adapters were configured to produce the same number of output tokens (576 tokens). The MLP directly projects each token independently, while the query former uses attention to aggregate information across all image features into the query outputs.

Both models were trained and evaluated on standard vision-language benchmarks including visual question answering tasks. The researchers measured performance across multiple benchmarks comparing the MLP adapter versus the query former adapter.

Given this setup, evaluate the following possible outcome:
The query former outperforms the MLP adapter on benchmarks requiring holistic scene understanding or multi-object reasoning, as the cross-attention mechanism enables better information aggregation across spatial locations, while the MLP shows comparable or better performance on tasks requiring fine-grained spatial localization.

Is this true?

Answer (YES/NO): NO